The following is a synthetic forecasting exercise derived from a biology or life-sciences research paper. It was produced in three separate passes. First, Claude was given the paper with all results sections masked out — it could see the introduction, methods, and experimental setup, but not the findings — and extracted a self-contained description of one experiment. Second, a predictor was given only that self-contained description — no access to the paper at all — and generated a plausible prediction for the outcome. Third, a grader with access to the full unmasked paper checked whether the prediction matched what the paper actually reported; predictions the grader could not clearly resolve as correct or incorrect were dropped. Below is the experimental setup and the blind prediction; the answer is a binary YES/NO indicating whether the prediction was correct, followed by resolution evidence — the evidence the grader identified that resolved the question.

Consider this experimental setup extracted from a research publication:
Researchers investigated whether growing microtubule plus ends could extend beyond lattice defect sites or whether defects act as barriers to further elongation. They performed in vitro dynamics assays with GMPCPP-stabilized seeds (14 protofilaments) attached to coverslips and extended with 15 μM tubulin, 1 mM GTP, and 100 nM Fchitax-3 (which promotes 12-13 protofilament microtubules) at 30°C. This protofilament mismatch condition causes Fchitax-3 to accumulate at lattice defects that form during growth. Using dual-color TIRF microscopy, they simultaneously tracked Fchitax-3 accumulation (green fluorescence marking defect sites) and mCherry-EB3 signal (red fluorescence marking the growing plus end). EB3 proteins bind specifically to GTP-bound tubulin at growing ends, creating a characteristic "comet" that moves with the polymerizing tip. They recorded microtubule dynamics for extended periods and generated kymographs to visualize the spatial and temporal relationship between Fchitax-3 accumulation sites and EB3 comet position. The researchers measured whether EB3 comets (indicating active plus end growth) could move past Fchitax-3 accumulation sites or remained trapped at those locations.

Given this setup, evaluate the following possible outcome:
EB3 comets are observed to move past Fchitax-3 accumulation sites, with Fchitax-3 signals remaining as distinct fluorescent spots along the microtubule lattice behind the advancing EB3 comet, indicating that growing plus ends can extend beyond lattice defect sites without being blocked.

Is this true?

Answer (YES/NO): YES